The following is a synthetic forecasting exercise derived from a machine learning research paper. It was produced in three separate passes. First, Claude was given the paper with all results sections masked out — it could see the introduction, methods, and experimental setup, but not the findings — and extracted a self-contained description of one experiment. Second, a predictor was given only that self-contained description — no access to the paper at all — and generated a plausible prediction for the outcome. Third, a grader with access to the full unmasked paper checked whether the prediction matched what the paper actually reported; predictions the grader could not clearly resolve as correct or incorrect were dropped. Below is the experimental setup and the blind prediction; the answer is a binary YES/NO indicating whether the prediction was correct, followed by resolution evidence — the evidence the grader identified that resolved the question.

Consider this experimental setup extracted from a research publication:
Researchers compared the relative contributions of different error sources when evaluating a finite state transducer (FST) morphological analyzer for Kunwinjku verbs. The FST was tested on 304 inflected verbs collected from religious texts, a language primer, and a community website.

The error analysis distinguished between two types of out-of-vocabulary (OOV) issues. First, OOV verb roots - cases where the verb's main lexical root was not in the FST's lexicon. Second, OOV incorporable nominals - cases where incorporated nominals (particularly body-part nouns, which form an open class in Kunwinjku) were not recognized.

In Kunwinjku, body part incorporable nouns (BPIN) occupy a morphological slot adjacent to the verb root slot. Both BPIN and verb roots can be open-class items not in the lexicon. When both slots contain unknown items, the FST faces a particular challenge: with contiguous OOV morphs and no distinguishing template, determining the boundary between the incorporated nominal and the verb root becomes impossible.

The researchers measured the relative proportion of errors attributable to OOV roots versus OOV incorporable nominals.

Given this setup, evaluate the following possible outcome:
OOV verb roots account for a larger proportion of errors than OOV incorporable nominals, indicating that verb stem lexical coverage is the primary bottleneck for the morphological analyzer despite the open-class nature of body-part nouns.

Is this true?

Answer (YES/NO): YES